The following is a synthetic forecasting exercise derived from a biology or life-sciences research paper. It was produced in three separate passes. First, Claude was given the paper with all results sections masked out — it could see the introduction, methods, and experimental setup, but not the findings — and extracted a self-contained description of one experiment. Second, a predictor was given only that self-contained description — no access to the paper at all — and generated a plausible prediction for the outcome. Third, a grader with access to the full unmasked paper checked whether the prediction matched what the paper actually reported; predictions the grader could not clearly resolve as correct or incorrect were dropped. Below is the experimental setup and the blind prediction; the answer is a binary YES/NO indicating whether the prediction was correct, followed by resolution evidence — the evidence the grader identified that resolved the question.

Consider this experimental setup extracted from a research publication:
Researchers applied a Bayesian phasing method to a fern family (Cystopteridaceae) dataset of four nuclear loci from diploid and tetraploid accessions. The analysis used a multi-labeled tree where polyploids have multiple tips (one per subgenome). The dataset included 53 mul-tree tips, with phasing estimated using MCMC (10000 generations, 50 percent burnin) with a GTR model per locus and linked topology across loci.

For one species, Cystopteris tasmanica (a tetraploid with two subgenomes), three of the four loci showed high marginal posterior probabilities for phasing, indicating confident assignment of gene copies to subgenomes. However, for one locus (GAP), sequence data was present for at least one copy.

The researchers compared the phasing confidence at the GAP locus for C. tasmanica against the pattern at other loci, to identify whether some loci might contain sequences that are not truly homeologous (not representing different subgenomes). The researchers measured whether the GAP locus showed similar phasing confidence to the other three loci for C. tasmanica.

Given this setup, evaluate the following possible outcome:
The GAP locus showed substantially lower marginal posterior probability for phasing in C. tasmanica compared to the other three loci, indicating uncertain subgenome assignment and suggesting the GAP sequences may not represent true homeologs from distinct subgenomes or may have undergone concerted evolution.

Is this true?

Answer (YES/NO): YES